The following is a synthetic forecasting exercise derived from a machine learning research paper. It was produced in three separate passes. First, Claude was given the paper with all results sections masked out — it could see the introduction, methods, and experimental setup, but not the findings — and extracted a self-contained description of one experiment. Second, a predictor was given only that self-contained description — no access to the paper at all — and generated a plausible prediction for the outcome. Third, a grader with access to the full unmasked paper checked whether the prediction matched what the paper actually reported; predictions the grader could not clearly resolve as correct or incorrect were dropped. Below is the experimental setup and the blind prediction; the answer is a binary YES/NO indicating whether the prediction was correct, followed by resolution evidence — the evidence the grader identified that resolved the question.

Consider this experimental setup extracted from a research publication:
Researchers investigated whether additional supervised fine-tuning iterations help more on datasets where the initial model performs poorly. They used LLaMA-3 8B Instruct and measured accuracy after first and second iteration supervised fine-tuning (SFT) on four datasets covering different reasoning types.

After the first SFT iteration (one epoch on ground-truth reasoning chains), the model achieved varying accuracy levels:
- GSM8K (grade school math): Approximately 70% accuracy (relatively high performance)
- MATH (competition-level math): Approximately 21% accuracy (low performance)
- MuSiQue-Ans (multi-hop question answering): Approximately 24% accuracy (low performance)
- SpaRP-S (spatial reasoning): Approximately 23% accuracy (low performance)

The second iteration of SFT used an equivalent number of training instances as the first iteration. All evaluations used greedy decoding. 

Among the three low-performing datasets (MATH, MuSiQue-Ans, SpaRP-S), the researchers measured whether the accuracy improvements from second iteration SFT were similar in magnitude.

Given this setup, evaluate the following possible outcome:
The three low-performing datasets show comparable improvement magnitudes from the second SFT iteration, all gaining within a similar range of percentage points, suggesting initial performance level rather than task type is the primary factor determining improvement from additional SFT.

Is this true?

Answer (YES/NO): NO